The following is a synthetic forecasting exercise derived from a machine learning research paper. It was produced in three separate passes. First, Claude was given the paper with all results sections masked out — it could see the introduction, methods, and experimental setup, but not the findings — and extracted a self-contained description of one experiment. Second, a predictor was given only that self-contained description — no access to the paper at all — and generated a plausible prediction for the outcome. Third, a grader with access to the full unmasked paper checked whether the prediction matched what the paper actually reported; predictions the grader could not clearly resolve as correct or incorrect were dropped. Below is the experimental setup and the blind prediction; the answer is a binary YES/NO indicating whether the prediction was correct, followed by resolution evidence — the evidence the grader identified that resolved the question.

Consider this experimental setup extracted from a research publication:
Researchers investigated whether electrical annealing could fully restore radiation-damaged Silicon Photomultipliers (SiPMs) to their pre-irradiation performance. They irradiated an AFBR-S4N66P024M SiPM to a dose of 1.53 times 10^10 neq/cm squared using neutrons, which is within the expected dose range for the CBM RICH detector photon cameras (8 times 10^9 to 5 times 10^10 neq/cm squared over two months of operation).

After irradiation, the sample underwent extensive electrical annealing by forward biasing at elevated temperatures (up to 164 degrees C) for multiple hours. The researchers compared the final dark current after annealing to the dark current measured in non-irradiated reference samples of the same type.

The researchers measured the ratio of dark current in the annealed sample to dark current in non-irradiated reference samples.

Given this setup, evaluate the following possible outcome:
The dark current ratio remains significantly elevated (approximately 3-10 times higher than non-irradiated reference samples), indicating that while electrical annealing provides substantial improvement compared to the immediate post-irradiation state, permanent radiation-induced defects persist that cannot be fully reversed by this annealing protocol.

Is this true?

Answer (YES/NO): NO